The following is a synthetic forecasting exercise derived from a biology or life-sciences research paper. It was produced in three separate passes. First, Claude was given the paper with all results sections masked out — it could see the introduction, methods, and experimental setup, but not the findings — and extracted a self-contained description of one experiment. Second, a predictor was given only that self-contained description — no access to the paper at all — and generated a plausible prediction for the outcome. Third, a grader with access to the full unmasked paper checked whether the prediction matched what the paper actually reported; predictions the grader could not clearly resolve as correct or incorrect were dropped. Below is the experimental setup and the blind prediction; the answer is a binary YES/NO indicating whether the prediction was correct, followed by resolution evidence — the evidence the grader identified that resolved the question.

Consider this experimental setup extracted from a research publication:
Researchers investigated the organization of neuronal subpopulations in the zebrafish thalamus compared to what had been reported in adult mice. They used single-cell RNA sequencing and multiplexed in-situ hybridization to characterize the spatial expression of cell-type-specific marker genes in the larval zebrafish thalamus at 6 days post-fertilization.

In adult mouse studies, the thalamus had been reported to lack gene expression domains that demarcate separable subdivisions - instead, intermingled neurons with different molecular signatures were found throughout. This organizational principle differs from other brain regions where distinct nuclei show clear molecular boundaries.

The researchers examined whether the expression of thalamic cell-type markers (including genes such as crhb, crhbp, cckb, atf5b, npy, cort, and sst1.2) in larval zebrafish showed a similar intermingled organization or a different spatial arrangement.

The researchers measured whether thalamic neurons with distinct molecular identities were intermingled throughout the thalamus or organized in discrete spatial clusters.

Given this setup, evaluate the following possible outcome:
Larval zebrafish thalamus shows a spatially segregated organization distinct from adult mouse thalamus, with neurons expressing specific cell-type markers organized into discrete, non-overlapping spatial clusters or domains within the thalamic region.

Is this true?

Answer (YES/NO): YES